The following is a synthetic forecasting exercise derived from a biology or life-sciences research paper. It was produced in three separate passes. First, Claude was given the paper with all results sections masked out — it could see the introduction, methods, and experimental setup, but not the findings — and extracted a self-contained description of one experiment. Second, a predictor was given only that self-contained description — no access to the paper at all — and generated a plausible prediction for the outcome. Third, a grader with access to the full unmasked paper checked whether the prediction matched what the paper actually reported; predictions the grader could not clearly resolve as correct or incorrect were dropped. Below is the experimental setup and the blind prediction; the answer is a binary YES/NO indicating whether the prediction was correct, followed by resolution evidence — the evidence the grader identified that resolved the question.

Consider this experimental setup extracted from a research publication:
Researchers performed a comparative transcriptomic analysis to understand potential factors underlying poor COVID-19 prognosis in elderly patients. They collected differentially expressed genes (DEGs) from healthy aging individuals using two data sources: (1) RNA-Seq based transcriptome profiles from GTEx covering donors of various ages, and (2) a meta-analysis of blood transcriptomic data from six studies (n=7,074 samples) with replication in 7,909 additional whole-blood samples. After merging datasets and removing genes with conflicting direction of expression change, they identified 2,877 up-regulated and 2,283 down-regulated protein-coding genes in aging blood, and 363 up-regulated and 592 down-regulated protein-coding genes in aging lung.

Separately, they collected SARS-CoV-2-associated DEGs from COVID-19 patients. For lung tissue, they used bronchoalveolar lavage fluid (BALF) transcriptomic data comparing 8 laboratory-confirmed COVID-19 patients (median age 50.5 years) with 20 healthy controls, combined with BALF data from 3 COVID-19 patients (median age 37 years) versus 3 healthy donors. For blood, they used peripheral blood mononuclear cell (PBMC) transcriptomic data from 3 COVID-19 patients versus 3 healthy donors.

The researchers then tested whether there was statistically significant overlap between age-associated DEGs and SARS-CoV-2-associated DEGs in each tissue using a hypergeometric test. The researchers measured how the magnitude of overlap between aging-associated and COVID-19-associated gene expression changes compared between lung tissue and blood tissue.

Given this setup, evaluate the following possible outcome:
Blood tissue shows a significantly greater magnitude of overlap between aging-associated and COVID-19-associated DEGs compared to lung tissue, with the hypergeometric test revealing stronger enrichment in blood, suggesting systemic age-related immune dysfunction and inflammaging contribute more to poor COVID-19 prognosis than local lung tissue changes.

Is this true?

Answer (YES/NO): YES